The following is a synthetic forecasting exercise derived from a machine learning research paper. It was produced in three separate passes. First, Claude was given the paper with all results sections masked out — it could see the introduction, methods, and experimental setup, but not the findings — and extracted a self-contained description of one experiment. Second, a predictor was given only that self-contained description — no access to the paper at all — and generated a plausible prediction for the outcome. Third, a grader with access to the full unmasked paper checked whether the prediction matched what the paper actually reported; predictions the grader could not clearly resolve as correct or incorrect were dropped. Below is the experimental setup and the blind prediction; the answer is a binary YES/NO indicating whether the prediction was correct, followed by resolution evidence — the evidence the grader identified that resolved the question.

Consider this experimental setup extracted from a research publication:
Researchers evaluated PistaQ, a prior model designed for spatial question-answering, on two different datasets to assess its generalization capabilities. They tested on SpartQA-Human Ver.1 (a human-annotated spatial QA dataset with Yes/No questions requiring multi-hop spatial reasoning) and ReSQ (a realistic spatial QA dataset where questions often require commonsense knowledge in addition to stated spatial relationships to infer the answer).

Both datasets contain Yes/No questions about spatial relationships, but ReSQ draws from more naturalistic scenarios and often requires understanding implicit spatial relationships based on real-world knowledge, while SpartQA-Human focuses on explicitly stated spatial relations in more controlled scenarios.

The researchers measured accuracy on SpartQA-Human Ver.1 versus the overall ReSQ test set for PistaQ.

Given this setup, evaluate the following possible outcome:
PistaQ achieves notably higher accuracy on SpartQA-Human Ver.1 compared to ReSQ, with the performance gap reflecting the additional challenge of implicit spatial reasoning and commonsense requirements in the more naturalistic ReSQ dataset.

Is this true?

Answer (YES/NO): YES